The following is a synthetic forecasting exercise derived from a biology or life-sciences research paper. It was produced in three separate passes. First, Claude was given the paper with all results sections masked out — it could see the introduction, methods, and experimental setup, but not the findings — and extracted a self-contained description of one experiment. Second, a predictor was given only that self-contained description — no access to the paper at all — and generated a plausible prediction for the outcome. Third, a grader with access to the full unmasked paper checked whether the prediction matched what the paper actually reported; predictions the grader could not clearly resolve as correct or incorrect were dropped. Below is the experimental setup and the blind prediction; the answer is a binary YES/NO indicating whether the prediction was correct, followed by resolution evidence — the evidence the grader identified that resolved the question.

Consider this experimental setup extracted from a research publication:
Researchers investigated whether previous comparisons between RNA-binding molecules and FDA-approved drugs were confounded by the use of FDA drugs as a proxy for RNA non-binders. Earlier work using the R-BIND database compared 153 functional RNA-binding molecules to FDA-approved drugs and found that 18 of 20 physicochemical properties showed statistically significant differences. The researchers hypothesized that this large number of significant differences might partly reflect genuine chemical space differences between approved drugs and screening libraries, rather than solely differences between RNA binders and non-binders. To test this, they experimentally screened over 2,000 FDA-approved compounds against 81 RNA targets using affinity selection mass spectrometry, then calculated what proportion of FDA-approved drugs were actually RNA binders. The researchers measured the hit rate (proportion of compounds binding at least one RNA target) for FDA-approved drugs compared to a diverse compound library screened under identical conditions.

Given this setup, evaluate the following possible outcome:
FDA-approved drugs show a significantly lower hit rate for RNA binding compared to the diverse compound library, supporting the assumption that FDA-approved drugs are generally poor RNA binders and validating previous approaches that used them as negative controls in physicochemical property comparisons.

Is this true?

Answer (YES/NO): NO